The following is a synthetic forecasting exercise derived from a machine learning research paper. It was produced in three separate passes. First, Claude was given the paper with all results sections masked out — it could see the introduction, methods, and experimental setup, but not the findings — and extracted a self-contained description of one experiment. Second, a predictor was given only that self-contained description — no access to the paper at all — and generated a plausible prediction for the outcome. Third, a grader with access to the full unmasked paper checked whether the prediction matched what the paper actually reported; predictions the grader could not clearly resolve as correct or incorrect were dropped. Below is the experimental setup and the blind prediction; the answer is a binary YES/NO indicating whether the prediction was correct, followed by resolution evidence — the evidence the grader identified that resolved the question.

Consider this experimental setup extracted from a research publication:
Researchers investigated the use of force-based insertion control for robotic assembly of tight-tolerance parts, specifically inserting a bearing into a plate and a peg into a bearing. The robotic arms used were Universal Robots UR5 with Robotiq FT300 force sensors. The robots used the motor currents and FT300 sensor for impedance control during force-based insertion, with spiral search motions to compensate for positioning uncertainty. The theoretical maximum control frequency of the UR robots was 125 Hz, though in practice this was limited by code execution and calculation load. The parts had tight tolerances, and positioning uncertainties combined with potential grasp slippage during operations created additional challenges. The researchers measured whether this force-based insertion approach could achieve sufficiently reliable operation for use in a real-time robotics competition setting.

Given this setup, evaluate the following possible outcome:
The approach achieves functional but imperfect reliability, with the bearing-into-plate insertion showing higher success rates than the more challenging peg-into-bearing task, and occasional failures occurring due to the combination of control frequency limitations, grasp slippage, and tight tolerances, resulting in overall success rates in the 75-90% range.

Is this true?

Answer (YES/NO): NO